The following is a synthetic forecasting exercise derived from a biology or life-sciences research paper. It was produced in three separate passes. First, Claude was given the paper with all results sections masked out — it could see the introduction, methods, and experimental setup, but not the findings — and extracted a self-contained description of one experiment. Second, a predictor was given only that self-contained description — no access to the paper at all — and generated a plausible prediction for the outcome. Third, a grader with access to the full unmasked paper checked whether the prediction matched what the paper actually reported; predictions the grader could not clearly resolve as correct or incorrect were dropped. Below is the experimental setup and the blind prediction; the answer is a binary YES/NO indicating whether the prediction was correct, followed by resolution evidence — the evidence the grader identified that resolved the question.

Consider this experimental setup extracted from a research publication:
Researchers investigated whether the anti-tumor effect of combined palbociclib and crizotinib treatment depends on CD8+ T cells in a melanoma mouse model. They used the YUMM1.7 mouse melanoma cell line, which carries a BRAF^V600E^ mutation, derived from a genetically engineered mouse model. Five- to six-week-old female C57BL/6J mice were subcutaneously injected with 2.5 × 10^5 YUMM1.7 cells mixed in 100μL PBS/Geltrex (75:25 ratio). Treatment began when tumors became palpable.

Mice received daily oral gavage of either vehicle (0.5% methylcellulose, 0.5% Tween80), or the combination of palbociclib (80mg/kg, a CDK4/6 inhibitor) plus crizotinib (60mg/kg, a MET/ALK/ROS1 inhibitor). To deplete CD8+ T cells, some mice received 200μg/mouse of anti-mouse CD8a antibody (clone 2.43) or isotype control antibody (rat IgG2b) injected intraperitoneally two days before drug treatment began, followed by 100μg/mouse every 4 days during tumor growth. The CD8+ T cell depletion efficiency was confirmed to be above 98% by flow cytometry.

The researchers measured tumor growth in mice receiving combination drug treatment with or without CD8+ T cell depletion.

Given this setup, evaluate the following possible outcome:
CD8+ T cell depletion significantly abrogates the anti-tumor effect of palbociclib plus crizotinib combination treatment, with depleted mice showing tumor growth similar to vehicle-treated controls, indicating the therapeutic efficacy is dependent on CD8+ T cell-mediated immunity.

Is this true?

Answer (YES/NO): YES